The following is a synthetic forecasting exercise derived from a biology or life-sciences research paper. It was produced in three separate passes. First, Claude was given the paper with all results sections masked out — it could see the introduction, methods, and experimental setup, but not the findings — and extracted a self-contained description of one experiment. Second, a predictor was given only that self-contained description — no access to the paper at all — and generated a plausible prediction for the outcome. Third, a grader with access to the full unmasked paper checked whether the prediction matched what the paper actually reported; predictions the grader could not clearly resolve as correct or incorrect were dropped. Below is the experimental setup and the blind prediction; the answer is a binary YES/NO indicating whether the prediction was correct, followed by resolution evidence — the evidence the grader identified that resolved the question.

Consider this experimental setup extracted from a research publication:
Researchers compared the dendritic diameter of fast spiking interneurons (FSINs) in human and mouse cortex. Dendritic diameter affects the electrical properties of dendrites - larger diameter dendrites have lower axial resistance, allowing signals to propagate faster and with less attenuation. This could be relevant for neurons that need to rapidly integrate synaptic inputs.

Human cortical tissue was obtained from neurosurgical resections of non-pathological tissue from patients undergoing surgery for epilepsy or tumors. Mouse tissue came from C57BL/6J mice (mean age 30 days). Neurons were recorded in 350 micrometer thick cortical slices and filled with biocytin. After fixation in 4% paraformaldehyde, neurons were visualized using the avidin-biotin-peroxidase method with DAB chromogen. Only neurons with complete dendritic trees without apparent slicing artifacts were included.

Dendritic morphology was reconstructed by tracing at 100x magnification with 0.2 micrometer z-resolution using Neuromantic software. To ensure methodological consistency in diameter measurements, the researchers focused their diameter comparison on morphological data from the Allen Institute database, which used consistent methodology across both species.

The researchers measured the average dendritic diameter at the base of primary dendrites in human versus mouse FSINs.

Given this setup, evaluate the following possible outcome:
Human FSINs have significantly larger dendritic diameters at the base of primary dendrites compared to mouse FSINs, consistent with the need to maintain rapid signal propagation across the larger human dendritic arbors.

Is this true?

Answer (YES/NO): YES